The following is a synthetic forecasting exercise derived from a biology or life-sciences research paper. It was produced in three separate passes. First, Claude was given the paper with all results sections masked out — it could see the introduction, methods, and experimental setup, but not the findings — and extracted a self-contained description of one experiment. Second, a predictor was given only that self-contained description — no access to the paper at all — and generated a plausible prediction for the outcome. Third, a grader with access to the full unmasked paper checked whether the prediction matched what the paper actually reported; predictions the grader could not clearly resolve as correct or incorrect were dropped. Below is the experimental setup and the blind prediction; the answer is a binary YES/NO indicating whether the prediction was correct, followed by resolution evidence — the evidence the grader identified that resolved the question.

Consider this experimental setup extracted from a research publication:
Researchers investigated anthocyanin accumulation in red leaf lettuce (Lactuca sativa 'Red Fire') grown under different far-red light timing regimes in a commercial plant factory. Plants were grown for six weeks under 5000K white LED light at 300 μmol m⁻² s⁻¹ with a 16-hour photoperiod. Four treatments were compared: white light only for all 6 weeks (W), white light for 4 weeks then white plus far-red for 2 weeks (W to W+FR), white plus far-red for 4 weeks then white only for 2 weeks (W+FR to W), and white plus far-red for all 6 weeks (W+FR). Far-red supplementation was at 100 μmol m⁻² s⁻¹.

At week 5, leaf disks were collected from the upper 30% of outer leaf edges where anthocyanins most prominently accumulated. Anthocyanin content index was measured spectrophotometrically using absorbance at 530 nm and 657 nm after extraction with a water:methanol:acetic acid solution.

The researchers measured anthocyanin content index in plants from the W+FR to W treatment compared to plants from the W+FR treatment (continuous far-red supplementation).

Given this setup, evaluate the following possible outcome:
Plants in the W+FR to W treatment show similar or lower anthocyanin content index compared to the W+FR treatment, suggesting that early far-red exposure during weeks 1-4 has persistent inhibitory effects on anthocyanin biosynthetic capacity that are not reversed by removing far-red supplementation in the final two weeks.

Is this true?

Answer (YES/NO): NO